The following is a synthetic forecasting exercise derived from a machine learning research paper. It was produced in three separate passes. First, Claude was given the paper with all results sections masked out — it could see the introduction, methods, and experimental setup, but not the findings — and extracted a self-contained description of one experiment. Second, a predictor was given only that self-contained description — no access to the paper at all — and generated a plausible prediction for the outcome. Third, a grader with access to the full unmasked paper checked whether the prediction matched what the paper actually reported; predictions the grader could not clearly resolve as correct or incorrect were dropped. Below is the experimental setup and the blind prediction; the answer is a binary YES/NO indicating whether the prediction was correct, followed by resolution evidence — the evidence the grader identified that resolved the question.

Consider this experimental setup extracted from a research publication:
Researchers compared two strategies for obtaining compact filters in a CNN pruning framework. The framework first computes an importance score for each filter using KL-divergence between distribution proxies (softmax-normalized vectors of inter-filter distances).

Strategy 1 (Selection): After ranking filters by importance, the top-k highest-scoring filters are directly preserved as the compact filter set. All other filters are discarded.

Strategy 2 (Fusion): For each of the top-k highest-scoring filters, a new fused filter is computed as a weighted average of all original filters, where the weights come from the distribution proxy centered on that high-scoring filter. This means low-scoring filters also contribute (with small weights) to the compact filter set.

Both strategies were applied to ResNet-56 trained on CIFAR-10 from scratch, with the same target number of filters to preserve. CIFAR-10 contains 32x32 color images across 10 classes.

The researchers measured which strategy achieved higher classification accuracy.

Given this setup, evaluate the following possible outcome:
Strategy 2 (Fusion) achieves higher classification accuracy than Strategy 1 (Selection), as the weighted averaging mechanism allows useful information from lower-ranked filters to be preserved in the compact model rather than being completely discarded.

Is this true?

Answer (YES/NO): YES